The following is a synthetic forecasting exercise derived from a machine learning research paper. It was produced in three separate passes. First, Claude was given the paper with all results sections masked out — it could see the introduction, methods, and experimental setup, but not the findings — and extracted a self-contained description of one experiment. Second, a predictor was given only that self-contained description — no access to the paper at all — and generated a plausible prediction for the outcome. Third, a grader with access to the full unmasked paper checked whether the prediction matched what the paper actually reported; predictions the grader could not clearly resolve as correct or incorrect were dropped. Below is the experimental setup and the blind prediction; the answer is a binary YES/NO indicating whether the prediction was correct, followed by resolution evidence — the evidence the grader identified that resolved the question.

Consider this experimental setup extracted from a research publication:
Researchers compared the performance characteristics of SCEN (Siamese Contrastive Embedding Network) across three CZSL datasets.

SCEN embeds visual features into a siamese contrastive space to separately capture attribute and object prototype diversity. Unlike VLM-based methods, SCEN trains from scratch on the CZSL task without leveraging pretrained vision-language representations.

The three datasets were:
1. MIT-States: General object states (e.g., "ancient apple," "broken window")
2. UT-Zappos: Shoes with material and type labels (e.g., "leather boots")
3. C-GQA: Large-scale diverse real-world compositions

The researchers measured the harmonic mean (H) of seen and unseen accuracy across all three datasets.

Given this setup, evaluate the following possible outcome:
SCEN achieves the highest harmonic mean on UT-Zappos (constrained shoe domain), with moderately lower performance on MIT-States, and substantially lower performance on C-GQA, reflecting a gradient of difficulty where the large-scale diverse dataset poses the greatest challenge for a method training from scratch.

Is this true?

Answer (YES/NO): NO